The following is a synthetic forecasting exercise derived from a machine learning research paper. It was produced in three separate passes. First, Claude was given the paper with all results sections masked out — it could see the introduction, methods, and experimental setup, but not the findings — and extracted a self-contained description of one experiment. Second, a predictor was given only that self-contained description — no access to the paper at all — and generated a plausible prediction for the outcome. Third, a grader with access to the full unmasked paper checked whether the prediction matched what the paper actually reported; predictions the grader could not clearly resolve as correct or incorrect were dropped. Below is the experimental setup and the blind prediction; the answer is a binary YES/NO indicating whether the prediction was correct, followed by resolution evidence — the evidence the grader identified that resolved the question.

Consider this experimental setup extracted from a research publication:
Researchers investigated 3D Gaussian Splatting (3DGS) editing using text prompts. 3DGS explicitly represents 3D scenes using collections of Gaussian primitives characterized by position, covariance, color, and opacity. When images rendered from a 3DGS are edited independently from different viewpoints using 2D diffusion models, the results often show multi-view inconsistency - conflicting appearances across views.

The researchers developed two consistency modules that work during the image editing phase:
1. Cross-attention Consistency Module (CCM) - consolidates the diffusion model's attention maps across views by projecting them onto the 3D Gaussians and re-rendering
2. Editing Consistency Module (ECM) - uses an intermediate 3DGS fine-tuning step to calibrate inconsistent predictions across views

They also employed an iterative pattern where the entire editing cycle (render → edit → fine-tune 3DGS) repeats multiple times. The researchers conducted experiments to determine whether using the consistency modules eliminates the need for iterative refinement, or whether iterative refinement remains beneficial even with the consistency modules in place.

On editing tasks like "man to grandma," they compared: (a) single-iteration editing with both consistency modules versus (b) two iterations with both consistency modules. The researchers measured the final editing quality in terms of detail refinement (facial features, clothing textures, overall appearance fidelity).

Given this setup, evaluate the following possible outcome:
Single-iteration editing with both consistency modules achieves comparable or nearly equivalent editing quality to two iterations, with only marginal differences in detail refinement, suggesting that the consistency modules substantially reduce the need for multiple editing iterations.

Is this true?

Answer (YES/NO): NO